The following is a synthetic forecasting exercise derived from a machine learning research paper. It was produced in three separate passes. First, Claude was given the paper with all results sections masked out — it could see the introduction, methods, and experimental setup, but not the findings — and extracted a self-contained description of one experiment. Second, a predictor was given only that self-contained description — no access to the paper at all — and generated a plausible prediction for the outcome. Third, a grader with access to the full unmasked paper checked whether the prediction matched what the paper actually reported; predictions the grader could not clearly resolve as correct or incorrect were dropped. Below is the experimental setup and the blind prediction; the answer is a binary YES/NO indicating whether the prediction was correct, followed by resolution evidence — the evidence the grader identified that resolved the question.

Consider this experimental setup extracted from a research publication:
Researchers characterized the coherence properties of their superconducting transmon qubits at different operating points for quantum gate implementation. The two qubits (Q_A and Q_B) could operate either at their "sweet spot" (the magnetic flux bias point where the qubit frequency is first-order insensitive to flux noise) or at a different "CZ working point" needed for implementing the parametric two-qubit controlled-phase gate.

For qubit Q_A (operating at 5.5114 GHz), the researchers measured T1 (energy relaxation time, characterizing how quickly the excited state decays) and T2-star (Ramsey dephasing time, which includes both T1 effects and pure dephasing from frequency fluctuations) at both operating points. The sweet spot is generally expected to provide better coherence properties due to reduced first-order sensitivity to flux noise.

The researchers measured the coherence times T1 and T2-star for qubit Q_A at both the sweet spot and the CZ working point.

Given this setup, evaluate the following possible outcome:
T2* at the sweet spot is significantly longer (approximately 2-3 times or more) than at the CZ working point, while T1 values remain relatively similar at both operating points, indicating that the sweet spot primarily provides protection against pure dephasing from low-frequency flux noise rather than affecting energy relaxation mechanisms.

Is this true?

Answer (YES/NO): NO